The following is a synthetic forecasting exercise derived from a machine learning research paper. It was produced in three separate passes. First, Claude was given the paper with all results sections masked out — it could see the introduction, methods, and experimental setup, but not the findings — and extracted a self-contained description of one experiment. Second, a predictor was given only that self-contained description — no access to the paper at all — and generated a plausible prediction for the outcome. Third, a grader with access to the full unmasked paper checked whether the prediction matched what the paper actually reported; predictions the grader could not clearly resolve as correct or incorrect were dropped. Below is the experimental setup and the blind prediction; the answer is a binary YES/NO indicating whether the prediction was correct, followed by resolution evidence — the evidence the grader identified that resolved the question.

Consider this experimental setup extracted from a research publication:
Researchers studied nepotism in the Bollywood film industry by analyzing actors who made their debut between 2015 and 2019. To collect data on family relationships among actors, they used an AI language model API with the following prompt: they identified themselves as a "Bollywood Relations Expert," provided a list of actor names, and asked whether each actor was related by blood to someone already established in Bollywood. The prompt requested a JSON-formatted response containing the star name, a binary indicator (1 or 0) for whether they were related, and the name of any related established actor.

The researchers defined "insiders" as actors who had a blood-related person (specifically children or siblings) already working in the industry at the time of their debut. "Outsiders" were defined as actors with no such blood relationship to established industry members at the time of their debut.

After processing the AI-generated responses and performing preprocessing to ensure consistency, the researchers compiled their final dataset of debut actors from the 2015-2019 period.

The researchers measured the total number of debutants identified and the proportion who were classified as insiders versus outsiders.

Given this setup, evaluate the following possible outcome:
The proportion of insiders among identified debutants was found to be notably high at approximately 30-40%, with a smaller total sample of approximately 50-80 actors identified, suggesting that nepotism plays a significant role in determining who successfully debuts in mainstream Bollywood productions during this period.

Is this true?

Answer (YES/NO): NO